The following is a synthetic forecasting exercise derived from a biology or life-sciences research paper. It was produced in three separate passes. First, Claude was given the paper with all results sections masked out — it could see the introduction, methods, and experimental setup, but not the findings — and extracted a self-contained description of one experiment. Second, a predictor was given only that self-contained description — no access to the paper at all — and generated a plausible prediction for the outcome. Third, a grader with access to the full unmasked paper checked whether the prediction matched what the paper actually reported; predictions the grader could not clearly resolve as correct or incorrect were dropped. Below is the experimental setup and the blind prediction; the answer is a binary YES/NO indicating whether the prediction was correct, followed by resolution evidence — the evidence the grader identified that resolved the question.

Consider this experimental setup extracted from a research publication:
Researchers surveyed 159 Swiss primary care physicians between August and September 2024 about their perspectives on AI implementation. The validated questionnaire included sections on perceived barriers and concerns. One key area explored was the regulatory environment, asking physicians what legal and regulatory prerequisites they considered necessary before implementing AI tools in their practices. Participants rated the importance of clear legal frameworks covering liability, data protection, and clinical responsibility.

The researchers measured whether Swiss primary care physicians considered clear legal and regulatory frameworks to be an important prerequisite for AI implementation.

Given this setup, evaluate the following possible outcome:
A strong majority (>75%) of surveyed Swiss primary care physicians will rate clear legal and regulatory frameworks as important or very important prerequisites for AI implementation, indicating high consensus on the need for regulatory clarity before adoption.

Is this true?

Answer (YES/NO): YES